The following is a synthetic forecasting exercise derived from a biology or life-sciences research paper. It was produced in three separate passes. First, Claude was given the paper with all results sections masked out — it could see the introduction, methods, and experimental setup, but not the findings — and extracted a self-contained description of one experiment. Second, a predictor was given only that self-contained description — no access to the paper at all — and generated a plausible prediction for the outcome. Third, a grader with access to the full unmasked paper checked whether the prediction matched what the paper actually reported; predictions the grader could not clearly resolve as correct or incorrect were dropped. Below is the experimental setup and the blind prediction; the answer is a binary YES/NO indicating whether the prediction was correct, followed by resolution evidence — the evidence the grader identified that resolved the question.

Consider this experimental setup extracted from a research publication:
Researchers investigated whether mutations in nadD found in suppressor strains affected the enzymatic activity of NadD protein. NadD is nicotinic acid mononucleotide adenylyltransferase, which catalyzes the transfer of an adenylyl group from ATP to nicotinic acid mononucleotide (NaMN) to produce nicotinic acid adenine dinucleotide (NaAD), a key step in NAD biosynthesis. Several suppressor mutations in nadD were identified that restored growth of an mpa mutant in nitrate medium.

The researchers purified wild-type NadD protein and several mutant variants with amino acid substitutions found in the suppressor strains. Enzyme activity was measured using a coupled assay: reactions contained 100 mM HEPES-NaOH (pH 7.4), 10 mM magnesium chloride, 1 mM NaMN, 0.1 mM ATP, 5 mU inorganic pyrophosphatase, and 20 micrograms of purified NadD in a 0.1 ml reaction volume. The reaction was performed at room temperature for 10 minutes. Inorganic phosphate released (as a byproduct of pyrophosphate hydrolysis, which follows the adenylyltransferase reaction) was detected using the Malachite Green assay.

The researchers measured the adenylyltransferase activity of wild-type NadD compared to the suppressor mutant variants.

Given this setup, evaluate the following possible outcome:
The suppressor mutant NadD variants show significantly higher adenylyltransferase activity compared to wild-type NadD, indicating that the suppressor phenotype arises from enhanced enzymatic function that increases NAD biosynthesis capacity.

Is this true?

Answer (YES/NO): NO